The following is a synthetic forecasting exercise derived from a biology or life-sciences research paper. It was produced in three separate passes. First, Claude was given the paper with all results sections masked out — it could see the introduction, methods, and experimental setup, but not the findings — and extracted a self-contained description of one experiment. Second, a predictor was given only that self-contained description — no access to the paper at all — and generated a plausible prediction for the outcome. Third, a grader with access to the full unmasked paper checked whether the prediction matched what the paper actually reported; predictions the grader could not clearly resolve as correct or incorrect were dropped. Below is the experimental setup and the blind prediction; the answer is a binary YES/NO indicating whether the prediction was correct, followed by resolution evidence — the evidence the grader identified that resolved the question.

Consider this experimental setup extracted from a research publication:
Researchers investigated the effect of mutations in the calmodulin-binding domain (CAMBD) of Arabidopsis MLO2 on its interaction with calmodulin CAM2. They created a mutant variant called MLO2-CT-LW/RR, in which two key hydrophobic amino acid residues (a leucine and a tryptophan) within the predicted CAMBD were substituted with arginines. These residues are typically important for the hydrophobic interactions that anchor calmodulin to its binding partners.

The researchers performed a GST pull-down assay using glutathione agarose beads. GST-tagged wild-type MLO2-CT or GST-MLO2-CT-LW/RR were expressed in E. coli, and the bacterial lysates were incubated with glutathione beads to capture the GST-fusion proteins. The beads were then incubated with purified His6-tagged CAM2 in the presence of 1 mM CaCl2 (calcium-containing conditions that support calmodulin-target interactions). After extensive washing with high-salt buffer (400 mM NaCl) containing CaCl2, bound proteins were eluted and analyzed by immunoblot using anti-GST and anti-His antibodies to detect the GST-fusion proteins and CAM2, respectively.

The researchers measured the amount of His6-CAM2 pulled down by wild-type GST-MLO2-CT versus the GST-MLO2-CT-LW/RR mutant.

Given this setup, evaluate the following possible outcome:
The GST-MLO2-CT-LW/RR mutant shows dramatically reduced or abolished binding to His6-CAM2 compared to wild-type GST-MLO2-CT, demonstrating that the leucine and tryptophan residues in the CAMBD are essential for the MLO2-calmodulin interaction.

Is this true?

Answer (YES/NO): YES